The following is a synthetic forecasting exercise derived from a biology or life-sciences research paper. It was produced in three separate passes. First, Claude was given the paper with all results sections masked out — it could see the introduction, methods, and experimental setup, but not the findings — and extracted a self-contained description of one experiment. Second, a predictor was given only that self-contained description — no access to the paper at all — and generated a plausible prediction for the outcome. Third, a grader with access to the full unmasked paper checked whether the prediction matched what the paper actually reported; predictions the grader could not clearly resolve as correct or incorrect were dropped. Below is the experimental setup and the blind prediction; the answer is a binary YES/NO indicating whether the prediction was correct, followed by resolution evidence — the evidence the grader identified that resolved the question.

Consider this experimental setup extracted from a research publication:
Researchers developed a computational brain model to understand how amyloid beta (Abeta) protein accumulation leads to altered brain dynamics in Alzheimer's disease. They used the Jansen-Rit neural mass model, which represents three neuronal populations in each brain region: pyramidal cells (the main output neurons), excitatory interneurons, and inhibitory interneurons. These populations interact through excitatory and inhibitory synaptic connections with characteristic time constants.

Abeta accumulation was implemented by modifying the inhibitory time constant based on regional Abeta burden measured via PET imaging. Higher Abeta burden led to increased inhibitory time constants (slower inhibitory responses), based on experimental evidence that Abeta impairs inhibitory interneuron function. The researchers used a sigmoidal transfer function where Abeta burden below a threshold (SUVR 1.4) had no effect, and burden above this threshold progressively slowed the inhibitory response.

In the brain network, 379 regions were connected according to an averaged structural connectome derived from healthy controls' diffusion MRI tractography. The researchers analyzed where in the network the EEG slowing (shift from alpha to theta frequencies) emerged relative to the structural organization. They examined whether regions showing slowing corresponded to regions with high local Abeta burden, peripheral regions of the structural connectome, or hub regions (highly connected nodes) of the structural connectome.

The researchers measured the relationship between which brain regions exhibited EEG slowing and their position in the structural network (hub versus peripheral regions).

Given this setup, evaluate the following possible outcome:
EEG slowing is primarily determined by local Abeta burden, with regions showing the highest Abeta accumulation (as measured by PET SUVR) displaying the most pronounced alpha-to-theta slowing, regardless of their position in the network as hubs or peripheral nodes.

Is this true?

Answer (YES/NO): NO